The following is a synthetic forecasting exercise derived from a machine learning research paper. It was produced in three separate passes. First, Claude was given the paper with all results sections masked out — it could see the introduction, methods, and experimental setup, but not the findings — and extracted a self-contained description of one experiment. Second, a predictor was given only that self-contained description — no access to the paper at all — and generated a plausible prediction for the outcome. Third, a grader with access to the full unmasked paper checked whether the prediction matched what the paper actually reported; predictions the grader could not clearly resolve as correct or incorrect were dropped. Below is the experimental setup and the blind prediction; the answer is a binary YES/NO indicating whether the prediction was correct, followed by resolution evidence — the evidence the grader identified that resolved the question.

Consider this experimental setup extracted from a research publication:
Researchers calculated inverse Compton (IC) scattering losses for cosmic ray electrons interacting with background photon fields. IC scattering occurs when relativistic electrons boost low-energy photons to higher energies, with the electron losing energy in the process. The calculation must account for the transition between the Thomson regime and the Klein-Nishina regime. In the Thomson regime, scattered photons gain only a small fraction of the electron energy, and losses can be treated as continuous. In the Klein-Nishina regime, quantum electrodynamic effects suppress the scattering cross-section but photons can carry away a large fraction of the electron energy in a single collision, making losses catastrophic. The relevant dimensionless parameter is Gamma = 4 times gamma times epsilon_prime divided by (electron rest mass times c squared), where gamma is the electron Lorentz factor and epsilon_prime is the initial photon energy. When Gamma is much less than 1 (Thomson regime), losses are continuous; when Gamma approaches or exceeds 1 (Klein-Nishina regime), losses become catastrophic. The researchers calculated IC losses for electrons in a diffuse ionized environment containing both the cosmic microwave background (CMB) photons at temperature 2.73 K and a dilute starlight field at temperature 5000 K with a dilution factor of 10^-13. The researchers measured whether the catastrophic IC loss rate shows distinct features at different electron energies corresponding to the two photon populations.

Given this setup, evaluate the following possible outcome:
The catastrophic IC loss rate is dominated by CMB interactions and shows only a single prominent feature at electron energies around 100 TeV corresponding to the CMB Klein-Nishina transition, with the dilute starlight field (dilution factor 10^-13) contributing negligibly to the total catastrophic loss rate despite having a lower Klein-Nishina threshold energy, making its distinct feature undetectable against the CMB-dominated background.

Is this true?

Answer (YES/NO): NO